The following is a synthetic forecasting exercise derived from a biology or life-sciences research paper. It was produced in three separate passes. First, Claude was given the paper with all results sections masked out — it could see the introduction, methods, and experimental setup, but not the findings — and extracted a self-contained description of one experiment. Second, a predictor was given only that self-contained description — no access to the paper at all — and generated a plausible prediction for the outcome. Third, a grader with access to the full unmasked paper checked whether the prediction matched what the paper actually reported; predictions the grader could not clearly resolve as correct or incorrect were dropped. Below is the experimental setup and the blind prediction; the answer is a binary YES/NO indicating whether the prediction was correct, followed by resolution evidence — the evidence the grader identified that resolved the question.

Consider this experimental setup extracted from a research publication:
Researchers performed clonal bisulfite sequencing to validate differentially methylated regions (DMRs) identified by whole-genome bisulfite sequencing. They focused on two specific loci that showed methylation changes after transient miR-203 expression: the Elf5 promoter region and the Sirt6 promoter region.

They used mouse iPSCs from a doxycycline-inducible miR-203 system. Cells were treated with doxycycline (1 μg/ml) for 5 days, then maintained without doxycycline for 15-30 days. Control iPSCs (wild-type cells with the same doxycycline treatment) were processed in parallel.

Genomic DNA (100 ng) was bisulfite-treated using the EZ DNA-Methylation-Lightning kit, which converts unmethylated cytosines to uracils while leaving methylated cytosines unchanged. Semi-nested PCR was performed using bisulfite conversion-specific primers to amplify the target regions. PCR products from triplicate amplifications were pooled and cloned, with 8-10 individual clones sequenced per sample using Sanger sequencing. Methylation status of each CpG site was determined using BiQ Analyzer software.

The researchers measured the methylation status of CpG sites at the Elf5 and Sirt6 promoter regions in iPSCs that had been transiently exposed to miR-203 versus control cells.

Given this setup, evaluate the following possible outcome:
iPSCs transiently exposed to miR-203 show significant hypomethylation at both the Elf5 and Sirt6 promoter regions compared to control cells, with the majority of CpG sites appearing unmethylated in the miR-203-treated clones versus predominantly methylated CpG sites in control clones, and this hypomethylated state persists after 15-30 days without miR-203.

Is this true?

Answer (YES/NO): YES